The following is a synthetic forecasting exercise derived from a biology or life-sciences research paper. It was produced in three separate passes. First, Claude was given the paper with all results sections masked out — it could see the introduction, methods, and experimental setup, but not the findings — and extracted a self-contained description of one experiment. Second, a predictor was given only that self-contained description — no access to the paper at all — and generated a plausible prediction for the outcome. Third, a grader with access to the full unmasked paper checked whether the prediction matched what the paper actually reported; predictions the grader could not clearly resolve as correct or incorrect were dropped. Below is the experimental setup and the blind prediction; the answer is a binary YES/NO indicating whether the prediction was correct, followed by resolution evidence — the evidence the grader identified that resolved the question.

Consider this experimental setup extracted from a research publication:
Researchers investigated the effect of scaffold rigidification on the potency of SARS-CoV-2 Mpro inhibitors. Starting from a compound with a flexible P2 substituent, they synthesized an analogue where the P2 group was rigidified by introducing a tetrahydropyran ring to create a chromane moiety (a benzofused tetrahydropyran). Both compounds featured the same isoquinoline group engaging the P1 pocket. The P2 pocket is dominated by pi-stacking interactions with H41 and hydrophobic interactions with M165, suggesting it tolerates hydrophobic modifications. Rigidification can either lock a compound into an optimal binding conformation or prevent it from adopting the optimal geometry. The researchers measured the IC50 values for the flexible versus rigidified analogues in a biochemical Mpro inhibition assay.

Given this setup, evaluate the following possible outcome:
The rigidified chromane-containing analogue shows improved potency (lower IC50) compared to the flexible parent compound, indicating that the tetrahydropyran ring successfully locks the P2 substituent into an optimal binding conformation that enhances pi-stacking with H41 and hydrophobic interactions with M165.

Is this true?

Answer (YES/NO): YES